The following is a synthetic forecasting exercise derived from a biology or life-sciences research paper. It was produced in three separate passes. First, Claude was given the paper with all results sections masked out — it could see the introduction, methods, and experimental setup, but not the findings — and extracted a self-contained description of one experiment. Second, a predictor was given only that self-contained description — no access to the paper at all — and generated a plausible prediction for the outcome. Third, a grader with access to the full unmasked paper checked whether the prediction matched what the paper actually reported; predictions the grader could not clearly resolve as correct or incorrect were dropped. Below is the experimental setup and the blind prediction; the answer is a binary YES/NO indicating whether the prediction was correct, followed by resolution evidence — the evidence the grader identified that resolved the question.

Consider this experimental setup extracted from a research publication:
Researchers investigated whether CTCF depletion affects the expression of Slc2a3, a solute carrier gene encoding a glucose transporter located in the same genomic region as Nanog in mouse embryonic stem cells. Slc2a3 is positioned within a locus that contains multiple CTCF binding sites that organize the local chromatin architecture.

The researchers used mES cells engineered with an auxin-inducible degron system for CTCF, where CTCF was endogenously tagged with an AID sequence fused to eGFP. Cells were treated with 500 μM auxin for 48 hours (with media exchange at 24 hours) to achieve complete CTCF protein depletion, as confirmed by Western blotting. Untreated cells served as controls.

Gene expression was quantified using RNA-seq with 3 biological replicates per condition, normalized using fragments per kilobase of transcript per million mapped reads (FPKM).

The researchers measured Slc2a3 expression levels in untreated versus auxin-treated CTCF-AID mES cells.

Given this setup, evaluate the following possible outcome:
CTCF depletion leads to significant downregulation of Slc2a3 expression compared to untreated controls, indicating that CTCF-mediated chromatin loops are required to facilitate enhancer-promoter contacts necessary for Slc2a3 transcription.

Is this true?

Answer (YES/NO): NO